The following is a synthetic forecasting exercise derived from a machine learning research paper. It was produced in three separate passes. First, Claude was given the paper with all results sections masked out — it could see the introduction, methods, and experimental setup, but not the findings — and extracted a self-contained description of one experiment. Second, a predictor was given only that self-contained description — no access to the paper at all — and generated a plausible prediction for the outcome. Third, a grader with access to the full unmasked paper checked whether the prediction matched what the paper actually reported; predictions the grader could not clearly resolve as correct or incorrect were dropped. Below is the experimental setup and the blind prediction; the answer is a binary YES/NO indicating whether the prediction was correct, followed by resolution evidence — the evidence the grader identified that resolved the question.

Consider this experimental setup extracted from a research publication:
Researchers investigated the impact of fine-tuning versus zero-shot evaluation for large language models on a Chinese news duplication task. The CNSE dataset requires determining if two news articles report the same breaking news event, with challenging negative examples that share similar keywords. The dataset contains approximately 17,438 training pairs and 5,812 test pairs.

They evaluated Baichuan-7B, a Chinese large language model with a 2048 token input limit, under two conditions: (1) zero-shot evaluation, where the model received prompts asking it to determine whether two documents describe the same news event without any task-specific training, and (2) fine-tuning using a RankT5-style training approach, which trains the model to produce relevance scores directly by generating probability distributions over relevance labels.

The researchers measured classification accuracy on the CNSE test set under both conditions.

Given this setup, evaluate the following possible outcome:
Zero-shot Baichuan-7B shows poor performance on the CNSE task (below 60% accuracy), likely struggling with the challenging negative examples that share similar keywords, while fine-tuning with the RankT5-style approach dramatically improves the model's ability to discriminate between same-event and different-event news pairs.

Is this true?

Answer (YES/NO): YES